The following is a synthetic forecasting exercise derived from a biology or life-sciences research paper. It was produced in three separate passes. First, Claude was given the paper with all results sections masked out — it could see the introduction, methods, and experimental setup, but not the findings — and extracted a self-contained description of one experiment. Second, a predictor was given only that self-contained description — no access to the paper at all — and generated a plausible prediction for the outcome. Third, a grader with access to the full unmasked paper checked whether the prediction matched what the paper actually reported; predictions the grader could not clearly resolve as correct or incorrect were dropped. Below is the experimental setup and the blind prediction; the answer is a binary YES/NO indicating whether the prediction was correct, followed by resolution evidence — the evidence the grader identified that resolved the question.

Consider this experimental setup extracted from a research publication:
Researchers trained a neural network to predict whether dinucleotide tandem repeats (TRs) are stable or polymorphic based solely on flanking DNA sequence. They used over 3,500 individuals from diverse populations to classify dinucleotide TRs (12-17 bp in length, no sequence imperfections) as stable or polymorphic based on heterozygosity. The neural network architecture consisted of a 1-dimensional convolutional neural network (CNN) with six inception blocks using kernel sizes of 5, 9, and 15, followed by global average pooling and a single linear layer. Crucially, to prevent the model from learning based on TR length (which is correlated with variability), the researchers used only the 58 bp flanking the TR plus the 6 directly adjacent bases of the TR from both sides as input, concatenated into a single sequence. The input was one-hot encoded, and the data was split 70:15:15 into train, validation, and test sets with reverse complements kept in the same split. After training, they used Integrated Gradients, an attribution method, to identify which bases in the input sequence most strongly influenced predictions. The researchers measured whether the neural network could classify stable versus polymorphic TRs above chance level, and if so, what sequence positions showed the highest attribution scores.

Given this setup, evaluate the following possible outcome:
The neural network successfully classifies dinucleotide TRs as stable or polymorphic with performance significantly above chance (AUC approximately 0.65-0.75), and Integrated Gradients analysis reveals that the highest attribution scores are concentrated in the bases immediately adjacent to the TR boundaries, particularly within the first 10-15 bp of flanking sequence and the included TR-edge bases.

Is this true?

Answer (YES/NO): NO